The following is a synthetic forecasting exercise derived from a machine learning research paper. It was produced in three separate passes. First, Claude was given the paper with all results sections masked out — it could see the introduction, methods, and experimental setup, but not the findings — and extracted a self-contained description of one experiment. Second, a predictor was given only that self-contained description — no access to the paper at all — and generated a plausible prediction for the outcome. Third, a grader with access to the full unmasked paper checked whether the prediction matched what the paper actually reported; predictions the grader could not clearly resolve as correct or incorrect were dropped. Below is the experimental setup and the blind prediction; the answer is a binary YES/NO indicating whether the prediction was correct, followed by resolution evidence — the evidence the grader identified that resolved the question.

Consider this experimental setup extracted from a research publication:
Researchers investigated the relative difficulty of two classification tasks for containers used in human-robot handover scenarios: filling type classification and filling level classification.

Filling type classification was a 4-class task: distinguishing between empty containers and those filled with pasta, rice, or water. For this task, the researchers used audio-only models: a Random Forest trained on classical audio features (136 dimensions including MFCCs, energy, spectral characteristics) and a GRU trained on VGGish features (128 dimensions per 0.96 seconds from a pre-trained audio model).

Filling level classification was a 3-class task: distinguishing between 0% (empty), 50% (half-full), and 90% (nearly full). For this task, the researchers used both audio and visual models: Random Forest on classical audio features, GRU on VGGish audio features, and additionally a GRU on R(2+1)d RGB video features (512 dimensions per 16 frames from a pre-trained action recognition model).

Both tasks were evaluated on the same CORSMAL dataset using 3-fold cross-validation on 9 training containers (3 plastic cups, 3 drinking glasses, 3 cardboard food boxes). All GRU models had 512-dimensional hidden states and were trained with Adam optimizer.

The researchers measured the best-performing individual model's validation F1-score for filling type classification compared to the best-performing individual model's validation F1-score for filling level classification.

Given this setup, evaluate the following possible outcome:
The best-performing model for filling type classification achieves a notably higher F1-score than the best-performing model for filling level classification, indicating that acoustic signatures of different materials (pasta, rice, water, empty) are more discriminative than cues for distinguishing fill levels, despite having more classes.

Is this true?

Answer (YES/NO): YES